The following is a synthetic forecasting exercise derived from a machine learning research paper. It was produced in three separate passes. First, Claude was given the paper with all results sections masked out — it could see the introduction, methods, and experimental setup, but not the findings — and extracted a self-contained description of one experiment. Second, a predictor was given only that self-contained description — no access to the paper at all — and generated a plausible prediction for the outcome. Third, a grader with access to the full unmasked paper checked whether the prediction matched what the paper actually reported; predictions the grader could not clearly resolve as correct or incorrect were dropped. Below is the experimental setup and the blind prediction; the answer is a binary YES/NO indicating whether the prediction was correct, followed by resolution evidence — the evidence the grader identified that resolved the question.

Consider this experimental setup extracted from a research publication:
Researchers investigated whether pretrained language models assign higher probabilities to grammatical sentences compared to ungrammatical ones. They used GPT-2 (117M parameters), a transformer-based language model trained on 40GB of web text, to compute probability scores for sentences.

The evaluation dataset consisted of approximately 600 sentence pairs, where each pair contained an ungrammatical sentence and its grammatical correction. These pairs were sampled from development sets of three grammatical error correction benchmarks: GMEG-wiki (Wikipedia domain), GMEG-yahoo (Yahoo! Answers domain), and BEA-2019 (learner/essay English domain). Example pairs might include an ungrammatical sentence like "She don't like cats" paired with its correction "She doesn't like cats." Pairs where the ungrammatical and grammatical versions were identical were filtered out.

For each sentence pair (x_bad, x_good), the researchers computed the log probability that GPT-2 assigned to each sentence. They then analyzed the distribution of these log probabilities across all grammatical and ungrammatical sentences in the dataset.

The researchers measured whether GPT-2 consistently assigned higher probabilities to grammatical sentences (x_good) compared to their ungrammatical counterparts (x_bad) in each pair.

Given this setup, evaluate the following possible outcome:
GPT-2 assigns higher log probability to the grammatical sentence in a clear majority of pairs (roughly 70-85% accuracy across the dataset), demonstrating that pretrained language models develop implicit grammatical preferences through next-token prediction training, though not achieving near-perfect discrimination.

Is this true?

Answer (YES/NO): NO